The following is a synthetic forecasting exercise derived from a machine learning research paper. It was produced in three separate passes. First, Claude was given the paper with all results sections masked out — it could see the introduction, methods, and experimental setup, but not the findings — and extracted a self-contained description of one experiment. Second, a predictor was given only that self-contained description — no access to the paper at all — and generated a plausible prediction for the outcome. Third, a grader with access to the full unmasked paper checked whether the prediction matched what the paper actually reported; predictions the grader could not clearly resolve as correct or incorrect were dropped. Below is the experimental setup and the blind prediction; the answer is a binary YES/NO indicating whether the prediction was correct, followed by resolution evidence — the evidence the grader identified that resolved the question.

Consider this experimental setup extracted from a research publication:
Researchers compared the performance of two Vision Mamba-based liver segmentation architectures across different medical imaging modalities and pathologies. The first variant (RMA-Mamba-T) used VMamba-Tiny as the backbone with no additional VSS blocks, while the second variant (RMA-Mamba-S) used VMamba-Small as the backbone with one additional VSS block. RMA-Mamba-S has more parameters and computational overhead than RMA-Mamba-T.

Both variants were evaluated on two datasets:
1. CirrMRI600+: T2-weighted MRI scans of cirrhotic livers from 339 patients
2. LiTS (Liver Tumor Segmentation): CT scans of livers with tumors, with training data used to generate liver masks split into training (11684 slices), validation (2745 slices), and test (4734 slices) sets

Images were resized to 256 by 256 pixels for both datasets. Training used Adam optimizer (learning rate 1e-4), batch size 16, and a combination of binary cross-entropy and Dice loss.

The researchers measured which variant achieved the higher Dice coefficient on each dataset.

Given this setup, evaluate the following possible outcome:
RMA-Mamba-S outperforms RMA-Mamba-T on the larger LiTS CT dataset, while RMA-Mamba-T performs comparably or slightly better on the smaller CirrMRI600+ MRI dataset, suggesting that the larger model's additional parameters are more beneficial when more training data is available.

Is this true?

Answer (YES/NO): NO